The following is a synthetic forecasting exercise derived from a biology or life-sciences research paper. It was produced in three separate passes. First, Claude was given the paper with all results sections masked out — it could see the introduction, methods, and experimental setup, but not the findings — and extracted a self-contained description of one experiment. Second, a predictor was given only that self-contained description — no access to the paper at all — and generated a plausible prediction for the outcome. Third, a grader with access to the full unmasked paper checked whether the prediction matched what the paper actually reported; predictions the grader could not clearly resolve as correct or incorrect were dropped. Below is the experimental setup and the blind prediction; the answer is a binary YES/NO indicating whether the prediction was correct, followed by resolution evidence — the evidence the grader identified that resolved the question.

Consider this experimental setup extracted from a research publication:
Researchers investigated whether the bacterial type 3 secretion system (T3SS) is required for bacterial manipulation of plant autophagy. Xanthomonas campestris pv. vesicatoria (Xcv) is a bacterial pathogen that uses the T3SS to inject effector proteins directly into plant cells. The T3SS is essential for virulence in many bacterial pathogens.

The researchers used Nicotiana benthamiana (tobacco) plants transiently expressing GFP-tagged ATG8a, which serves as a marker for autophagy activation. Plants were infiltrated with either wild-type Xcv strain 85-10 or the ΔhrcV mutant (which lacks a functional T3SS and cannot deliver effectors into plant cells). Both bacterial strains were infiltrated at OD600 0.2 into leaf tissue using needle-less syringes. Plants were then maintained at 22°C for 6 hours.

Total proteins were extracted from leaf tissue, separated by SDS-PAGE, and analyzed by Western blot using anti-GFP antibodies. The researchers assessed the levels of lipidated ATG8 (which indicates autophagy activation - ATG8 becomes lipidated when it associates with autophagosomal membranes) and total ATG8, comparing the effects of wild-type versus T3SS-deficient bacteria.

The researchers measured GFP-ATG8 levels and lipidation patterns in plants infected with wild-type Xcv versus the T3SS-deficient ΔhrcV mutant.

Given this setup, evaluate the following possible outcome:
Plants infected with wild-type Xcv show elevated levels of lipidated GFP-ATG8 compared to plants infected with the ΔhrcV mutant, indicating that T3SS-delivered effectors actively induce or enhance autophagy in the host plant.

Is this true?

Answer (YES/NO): NO